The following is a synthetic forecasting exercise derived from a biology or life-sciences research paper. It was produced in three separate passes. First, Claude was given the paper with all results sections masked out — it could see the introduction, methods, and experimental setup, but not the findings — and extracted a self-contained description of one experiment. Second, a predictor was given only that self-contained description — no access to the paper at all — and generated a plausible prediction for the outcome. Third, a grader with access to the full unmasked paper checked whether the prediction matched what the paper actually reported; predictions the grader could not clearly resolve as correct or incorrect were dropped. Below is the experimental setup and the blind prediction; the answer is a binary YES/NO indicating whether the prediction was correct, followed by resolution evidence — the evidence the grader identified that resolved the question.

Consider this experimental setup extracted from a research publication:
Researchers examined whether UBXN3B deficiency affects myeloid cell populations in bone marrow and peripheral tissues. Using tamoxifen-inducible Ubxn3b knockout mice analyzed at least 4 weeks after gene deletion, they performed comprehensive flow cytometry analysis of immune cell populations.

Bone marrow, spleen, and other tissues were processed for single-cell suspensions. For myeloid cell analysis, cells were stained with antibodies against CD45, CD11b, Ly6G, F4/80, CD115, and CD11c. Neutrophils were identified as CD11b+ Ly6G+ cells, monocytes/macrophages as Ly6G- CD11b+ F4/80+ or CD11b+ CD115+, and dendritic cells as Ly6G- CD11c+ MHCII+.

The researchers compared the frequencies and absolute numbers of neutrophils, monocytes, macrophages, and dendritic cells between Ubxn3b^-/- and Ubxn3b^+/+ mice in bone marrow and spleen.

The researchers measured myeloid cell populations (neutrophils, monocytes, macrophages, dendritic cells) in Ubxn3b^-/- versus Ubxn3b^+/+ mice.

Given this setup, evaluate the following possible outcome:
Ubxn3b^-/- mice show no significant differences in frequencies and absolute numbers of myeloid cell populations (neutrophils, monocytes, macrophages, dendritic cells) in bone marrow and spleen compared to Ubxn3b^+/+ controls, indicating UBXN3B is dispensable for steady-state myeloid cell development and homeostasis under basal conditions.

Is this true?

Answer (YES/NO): NO